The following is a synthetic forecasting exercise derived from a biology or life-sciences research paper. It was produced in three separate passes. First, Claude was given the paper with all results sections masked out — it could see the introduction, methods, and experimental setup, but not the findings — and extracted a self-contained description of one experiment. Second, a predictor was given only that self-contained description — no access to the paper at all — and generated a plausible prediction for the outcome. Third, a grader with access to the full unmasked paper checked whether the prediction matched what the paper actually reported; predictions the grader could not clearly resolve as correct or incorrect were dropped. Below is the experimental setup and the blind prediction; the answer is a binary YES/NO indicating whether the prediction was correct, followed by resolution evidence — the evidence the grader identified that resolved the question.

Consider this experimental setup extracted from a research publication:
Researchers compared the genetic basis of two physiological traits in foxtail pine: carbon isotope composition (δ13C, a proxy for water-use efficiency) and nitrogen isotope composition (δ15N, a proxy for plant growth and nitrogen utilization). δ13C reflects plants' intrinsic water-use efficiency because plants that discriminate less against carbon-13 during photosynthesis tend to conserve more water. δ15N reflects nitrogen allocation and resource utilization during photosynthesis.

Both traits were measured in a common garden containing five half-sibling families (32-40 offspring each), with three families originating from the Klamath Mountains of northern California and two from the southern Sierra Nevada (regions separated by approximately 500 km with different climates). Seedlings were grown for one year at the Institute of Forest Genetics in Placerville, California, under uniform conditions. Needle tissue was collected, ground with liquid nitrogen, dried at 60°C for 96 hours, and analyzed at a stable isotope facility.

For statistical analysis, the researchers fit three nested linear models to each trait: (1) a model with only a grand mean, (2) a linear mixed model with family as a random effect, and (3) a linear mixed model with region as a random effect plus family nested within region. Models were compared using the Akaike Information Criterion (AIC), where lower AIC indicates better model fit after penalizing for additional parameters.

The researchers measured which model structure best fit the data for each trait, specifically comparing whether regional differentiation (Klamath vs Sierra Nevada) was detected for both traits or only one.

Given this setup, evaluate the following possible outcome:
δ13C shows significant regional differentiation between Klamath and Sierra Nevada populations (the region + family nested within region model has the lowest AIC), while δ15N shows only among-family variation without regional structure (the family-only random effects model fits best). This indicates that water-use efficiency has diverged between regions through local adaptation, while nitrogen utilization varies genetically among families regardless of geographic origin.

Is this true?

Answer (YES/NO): NO